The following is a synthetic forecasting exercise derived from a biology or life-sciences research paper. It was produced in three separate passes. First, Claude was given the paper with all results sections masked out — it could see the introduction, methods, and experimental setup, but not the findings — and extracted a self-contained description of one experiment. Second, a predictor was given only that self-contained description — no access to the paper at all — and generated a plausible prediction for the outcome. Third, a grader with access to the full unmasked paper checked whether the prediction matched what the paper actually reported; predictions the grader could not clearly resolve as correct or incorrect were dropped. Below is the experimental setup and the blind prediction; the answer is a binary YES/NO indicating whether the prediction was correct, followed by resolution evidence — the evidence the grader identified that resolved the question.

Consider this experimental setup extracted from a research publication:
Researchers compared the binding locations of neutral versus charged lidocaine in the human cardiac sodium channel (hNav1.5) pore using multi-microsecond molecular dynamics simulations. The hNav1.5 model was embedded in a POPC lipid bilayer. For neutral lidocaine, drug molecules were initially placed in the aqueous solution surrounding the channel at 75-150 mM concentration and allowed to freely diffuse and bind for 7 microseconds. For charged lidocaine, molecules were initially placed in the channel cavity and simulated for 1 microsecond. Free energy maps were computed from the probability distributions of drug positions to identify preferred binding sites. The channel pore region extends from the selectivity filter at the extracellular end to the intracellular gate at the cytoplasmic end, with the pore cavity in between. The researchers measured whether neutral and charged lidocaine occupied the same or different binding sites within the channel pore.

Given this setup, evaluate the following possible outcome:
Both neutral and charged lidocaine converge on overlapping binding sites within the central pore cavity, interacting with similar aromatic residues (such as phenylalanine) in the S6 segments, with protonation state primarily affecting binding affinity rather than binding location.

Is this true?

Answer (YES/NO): NO